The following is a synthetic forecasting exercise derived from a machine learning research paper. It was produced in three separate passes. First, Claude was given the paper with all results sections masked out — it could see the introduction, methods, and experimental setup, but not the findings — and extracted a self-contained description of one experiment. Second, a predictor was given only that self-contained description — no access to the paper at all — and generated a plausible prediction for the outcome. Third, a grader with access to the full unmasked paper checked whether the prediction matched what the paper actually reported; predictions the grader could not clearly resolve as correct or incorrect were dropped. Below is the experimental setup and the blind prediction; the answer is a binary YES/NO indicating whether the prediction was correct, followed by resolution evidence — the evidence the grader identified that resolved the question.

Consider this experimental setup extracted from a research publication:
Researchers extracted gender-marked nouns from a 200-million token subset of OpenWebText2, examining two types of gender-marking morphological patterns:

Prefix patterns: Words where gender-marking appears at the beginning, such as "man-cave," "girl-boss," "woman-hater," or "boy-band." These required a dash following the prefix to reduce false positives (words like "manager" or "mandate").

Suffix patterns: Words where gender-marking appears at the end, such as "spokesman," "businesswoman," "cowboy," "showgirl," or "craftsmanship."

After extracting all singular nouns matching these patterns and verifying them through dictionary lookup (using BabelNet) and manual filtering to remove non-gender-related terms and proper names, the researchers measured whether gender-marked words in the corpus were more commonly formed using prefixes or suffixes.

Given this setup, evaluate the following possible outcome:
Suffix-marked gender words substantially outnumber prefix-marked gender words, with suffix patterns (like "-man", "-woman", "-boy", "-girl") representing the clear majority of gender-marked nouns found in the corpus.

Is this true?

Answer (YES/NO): YES